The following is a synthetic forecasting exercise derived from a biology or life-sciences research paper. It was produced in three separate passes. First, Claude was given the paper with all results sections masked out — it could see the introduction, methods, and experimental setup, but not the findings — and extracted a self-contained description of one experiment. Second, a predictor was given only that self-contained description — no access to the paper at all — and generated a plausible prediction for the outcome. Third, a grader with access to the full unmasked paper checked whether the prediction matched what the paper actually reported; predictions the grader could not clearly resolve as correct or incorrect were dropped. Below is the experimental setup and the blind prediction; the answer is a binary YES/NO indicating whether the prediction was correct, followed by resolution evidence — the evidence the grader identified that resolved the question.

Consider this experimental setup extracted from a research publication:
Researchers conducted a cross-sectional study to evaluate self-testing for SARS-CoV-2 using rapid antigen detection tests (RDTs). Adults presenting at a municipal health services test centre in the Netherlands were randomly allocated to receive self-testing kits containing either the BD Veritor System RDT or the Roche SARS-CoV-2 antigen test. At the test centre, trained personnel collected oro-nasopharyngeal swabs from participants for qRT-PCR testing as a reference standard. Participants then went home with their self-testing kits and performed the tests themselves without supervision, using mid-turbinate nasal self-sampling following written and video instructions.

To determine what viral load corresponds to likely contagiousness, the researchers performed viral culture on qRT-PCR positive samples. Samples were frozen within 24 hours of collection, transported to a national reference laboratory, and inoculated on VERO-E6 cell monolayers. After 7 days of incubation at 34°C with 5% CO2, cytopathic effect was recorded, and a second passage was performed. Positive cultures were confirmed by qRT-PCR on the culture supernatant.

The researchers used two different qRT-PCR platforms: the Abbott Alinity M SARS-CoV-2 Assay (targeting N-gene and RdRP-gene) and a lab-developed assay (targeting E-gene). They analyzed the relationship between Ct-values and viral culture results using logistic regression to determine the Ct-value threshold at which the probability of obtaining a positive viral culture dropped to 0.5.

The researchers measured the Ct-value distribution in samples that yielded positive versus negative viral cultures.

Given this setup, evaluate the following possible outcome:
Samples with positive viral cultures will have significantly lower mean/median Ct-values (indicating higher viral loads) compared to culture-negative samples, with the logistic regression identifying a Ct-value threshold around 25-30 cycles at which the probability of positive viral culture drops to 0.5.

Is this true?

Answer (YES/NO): NO